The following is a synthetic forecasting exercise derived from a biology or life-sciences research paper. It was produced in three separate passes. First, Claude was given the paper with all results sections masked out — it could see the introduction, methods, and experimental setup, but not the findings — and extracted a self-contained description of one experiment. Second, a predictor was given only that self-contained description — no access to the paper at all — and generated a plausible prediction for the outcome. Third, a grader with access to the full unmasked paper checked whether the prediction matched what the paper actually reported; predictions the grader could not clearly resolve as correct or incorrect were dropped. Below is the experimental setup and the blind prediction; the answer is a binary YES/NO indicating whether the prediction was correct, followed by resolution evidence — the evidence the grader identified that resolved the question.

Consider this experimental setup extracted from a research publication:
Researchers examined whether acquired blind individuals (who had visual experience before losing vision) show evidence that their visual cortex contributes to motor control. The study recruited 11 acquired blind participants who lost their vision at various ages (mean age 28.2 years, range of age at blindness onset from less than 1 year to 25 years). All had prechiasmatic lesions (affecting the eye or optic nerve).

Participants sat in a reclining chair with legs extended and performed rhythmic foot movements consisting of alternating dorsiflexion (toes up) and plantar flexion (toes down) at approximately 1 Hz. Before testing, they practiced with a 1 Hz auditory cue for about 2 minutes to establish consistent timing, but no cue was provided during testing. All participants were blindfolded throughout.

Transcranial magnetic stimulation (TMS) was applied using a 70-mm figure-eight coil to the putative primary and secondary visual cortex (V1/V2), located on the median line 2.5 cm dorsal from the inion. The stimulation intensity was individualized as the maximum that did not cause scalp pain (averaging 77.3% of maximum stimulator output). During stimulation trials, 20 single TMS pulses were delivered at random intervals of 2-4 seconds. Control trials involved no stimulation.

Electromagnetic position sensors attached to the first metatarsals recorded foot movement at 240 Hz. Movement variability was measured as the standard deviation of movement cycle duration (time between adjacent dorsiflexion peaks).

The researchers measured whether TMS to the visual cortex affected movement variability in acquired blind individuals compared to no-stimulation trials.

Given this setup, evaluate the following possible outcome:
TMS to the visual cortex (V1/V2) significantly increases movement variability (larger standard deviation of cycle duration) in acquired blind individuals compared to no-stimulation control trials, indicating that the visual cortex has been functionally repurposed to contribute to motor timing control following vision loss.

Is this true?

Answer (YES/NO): YES